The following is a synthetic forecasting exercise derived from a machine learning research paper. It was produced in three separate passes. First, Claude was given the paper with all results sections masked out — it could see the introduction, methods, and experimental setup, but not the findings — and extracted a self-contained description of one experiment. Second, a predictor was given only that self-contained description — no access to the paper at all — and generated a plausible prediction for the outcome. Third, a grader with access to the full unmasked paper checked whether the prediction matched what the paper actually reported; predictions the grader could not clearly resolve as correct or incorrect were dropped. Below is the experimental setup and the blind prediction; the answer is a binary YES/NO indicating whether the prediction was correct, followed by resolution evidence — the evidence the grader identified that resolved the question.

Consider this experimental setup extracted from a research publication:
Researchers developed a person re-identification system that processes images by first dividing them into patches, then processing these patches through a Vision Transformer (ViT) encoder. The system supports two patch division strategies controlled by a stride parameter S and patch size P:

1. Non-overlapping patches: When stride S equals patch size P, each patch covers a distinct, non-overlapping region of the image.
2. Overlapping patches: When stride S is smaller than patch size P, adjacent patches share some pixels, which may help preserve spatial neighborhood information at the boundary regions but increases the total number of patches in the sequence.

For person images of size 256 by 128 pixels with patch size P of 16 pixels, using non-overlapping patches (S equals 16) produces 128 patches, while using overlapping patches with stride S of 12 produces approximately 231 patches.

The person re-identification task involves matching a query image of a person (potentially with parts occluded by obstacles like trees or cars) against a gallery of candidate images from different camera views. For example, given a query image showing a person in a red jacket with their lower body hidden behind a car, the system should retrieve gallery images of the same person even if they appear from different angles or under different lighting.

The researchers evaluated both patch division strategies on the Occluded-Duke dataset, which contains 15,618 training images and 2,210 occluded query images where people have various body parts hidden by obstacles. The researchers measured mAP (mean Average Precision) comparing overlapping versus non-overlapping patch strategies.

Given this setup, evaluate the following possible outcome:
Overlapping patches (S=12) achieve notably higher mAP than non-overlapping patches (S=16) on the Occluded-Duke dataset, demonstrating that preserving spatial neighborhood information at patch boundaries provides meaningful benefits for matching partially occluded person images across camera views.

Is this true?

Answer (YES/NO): YES